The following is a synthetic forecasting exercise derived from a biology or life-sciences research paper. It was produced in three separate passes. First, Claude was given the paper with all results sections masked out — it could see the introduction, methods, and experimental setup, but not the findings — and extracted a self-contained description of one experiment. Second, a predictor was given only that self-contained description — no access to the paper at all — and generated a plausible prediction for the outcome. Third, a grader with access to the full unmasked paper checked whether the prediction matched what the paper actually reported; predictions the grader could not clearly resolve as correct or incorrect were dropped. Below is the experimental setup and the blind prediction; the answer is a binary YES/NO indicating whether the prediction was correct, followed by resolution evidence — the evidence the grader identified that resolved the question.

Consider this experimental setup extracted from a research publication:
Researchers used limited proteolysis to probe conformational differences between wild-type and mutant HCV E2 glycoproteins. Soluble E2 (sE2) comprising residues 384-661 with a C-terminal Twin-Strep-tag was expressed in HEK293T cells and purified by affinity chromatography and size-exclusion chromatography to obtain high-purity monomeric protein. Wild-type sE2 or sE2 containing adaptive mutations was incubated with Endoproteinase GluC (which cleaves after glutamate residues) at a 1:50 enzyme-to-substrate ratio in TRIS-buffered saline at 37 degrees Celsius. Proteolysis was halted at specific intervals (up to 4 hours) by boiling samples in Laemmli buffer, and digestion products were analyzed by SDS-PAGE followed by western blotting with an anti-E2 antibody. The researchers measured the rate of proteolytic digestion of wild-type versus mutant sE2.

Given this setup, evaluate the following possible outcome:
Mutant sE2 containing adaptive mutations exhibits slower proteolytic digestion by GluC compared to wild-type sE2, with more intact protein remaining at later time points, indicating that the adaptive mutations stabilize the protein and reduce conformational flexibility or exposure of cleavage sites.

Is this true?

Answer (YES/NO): NO